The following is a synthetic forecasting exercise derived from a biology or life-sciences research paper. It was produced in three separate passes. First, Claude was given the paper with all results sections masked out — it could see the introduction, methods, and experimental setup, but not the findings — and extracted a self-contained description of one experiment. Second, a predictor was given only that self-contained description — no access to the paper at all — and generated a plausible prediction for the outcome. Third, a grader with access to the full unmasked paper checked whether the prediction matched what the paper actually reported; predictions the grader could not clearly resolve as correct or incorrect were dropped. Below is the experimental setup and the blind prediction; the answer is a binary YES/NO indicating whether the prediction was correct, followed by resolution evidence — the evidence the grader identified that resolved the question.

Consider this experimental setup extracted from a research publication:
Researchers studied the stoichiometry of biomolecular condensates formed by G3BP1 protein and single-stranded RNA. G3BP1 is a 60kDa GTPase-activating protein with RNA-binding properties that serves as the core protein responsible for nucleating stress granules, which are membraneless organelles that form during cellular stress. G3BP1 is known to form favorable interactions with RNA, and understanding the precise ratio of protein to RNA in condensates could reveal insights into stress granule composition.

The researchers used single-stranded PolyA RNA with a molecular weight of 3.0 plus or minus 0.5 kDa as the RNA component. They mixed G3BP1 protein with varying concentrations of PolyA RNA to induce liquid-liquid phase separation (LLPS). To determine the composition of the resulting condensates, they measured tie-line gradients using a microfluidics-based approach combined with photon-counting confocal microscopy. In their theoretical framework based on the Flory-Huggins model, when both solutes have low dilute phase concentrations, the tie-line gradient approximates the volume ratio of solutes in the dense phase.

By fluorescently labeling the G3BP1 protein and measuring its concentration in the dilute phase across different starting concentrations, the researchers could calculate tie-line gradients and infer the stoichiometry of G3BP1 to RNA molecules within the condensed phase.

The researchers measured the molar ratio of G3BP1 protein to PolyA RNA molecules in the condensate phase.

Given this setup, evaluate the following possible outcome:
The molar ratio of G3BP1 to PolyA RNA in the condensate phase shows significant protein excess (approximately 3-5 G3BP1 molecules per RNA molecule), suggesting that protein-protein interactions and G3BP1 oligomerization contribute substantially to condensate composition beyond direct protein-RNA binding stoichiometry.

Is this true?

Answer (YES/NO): NO